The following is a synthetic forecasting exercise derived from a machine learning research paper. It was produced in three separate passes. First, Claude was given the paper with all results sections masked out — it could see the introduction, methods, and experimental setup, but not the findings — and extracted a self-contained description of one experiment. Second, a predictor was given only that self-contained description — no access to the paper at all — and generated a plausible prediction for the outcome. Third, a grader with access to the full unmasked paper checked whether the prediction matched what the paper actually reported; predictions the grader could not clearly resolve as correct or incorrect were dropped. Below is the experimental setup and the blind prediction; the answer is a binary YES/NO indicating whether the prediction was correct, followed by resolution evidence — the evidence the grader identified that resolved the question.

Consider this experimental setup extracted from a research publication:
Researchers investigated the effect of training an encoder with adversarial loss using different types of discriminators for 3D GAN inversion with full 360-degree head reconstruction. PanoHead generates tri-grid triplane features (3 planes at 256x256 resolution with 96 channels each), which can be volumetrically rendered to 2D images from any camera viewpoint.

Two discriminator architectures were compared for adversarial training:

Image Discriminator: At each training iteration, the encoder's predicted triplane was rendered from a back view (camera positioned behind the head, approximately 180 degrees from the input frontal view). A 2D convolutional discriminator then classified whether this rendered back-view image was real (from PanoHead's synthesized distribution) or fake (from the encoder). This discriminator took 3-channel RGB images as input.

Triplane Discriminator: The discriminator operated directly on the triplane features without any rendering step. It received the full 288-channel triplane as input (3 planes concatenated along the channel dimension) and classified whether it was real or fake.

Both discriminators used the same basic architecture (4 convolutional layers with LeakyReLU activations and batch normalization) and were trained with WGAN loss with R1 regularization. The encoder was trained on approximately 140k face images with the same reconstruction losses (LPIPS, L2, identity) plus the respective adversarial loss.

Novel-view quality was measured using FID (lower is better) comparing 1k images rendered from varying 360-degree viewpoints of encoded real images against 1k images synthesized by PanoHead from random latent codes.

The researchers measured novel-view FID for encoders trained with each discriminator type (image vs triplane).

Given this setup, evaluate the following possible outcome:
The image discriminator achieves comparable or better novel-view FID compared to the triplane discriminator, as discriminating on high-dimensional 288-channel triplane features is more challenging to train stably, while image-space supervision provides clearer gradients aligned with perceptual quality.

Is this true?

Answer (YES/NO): NO